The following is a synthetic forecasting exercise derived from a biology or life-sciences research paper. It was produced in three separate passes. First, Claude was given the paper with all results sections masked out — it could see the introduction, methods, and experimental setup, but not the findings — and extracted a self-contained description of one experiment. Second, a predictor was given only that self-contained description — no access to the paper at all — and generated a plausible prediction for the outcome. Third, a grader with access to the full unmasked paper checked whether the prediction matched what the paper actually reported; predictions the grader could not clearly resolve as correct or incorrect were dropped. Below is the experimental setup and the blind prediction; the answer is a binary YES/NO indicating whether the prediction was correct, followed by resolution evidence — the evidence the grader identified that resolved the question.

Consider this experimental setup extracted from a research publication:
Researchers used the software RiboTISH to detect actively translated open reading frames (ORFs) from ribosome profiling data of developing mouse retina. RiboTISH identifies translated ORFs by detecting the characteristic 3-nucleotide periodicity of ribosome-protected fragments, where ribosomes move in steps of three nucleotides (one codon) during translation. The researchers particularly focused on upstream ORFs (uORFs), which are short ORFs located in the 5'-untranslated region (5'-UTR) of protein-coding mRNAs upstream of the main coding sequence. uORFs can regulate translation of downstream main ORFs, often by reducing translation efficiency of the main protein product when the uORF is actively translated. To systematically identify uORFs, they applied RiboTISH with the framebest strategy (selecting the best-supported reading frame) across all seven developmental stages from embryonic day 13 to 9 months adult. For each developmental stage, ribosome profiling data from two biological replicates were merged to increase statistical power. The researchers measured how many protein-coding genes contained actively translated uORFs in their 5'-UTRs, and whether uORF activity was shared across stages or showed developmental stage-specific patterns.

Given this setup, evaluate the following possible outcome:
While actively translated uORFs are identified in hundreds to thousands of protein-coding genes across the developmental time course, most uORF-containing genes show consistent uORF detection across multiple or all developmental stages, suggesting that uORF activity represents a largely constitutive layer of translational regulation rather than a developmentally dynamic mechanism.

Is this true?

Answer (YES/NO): NO